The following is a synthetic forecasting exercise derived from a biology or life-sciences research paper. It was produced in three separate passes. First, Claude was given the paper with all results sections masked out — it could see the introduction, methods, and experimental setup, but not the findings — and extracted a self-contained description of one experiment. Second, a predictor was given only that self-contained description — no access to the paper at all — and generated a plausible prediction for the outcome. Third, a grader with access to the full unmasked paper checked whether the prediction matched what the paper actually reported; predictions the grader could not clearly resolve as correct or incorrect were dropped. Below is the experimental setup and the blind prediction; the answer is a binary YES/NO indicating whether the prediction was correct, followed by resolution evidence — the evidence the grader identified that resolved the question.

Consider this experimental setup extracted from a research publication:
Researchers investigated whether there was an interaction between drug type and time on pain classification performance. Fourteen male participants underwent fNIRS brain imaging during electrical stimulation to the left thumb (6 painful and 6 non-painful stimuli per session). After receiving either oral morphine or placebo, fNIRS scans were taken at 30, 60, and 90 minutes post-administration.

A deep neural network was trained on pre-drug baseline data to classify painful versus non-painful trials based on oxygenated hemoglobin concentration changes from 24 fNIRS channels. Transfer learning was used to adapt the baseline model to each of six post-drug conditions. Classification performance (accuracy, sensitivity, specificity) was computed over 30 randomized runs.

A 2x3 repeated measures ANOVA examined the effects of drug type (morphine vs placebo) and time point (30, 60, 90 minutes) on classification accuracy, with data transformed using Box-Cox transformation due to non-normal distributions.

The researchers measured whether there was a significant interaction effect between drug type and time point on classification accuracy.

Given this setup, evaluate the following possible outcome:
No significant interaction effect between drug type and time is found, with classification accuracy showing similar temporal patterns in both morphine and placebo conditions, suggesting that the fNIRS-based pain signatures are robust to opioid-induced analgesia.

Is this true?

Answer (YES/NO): YES